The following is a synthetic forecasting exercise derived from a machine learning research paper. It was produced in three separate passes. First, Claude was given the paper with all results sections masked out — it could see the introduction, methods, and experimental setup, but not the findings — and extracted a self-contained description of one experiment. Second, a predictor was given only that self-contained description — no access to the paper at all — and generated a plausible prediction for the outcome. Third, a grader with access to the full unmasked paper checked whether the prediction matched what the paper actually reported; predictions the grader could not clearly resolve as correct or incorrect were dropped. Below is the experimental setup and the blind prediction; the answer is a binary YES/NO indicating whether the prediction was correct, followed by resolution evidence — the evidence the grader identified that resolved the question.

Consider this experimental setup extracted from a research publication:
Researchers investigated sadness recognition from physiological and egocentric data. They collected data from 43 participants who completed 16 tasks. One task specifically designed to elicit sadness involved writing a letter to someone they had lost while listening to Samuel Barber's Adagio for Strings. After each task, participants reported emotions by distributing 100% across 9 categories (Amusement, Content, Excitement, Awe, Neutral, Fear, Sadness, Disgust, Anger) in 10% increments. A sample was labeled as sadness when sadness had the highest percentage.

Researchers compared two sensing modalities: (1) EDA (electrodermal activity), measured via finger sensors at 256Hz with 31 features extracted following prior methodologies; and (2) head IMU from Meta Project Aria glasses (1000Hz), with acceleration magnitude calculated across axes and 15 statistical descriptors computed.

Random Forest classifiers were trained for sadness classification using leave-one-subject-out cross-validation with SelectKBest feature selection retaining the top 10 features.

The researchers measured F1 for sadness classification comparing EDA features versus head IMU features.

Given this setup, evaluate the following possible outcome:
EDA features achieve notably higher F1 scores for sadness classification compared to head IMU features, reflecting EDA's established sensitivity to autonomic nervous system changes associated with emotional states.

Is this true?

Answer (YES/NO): NO